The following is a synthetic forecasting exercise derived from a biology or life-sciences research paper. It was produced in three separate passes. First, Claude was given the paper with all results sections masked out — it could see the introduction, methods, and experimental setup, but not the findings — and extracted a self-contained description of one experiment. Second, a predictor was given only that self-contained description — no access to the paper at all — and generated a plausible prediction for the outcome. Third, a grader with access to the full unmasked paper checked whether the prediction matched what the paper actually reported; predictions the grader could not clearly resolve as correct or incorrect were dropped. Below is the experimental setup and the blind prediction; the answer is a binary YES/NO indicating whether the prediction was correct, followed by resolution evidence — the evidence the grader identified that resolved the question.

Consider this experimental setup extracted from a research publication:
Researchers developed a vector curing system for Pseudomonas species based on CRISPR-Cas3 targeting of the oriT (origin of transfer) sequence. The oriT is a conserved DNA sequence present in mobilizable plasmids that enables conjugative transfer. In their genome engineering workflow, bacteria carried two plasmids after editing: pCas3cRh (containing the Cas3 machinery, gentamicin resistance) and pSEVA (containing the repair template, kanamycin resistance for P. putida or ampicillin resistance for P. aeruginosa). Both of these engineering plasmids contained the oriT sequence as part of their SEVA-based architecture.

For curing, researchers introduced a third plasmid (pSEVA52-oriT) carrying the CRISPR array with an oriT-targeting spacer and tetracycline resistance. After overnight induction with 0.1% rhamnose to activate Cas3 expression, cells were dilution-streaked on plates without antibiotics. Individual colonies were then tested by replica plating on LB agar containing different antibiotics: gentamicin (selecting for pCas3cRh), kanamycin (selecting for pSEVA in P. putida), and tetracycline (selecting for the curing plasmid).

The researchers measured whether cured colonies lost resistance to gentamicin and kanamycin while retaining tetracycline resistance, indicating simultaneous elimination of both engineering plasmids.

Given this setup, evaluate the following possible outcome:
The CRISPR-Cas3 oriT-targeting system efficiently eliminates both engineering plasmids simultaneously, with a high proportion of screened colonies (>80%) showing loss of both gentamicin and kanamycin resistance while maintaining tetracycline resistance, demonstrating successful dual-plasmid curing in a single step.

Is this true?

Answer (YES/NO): NO